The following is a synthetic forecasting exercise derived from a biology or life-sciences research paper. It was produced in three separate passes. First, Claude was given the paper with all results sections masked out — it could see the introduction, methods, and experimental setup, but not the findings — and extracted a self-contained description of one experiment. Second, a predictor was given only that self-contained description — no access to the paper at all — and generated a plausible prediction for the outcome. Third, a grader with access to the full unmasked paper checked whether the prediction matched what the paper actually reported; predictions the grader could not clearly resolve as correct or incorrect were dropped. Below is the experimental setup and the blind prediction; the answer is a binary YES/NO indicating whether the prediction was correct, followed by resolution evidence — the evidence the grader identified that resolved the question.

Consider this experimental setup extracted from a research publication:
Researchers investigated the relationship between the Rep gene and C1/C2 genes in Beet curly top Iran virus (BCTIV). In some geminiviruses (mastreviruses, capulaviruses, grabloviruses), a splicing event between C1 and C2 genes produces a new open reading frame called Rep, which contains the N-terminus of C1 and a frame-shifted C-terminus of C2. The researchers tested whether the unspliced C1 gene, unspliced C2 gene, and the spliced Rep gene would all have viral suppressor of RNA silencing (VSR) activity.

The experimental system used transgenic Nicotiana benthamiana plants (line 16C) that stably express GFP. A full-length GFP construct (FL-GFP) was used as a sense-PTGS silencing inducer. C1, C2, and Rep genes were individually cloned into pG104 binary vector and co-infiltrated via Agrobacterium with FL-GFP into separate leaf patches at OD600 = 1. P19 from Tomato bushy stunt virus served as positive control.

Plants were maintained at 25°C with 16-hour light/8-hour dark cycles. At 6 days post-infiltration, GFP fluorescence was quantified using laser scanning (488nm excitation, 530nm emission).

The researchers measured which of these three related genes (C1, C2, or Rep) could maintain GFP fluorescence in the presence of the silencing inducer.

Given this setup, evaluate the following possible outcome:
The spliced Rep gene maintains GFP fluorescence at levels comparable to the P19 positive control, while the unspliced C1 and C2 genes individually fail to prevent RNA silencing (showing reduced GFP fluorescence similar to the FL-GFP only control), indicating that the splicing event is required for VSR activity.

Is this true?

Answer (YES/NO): NO